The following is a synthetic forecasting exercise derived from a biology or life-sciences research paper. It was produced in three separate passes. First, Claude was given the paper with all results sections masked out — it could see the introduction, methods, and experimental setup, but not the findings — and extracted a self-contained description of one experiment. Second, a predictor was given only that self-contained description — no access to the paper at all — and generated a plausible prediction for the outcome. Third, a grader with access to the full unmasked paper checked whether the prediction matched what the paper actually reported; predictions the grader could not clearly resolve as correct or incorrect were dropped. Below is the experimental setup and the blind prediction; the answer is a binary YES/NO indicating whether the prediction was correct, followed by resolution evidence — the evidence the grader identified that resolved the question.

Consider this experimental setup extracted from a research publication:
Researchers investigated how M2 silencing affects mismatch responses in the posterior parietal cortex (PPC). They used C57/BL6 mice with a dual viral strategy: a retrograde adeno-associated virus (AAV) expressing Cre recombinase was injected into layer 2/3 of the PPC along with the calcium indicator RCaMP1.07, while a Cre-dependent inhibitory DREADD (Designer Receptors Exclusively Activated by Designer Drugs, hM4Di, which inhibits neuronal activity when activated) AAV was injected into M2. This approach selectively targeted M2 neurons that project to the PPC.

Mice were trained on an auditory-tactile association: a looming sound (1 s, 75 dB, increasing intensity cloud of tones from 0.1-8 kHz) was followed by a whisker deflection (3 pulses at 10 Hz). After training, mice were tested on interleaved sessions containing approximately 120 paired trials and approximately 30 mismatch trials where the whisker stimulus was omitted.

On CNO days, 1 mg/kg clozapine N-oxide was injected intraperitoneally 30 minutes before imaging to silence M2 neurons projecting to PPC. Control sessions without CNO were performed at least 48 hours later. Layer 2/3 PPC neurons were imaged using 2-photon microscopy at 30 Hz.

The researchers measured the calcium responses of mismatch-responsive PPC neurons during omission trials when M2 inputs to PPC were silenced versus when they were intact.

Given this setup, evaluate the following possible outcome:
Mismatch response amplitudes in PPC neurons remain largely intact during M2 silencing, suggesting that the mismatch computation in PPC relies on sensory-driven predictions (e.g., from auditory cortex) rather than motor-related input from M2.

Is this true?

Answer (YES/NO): NO